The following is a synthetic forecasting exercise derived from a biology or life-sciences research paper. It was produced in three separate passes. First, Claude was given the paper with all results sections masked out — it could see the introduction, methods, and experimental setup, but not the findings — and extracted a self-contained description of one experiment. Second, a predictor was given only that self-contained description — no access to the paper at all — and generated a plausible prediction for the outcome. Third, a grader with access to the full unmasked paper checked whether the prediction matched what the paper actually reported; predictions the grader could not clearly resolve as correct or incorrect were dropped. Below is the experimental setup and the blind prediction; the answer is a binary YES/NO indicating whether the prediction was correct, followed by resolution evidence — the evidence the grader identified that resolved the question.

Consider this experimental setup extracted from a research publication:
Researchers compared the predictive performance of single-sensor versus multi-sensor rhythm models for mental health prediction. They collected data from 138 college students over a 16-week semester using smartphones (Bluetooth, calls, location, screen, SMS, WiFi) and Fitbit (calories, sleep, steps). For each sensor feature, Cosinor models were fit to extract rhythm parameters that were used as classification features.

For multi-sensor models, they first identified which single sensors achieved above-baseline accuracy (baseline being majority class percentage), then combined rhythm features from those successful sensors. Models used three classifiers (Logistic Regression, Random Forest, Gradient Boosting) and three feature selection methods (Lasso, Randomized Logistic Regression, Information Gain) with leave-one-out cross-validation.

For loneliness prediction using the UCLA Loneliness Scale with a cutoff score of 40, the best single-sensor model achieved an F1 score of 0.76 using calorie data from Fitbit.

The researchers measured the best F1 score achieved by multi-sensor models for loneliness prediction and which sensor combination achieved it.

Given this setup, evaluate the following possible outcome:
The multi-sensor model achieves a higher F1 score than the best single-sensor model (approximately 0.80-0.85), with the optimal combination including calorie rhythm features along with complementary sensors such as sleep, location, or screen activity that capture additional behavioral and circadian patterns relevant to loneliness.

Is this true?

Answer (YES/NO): NO